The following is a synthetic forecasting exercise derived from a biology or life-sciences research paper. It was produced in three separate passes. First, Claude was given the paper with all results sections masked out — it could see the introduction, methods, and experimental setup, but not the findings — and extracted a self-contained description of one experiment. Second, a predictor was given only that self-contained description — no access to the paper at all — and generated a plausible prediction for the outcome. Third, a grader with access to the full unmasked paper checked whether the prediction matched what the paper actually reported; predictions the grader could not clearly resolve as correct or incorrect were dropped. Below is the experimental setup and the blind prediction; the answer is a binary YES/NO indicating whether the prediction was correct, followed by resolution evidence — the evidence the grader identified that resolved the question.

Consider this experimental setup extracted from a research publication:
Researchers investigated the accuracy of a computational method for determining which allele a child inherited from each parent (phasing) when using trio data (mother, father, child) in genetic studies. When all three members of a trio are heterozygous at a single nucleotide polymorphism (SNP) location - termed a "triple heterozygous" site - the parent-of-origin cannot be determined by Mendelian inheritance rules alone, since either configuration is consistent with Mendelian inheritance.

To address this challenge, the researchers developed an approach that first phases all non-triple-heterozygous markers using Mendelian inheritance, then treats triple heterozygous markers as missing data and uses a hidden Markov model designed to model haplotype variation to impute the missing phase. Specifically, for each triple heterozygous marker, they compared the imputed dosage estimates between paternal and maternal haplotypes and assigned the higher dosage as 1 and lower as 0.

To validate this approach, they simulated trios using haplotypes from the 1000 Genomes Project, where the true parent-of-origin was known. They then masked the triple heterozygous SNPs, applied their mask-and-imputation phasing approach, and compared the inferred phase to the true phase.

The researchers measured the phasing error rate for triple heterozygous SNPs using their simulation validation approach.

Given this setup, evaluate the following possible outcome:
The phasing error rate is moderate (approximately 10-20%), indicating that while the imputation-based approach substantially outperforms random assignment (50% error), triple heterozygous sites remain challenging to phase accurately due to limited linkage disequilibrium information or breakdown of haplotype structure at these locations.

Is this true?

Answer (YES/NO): NO